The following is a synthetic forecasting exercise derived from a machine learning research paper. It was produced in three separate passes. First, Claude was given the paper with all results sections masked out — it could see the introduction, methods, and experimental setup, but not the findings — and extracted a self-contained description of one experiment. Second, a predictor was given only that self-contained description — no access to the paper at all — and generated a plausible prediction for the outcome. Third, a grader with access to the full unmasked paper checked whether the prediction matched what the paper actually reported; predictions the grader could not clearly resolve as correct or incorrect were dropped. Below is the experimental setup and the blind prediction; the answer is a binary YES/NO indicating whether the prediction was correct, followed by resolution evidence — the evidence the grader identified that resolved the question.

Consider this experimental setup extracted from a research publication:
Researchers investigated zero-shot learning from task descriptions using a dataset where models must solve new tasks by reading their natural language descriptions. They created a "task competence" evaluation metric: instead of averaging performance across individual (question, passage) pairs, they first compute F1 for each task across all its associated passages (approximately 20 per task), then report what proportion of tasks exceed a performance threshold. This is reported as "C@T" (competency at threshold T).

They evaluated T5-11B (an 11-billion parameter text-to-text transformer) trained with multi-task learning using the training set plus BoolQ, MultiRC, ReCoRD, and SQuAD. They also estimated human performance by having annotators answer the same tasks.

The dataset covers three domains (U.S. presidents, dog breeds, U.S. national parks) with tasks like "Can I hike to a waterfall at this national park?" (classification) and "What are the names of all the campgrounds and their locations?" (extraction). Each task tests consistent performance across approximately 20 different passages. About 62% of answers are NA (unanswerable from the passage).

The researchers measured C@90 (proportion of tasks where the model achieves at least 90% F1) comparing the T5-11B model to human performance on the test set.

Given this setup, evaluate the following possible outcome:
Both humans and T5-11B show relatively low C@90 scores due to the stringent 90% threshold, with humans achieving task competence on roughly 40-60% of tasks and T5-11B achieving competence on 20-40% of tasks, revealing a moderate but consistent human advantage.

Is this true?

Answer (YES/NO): NO